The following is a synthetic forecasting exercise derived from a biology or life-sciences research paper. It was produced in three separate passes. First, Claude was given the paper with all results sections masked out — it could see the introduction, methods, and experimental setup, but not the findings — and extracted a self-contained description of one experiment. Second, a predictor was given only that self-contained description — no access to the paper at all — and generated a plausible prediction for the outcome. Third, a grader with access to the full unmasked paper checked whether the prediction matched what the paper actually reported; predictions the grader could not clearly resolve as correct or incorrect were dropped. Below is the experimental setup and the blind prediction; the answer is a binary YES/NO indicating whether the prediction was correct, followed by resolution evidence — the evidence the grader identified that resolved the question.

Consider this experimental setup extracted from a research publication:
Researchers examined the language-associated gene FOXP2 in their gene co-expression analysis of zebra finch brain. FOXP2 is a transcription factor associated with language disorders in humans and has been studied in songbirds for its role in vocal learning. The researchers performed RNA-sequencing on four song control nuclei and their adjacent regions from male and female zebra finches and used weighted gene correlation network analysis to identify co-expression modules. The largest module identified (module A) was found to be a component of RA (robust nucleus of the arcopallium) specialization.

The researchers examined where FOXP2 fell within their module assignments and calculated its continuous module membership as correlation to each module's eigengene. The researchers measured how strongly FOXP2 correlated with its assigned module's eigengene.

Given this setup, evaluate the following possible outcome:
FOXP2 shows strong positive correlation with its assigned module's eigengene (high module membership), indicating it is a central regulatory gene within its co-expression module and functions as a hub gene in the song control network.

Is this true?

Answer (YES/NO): YES